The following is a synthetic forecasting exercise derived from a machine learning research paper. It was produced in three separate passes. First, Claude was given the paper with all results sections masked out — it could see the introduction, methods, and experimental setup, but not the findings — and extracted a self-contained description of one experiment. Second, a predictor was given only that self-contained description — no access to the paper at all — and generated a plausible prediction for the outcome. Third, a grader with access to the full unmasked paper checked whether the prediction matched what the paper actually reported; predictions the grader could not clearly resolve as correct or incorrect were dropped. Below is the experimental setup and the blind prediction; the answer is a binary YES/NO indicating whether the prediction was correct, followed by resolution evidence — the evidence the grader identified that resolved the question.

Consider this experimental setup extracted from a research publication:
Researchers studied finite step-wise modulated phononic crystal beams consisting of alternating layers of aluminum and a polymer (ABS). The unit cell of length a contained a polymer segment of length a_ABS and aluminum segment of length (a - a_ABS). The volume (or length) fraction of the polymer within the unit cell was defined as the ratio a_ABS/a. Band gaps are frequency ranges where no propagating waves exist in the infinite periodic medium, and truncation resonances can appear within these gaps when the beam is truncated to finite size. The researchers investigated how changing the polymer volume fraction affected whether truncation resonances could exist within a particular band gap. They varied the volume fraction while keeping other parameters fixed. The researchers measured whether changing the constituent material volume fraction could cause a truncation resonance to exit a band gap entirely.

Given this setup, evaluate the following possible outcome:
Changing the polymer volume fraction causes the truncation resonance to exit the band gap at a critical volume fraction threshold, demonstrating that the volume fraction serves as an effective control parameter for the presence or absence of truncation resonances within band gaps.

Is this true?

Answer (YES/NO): YES